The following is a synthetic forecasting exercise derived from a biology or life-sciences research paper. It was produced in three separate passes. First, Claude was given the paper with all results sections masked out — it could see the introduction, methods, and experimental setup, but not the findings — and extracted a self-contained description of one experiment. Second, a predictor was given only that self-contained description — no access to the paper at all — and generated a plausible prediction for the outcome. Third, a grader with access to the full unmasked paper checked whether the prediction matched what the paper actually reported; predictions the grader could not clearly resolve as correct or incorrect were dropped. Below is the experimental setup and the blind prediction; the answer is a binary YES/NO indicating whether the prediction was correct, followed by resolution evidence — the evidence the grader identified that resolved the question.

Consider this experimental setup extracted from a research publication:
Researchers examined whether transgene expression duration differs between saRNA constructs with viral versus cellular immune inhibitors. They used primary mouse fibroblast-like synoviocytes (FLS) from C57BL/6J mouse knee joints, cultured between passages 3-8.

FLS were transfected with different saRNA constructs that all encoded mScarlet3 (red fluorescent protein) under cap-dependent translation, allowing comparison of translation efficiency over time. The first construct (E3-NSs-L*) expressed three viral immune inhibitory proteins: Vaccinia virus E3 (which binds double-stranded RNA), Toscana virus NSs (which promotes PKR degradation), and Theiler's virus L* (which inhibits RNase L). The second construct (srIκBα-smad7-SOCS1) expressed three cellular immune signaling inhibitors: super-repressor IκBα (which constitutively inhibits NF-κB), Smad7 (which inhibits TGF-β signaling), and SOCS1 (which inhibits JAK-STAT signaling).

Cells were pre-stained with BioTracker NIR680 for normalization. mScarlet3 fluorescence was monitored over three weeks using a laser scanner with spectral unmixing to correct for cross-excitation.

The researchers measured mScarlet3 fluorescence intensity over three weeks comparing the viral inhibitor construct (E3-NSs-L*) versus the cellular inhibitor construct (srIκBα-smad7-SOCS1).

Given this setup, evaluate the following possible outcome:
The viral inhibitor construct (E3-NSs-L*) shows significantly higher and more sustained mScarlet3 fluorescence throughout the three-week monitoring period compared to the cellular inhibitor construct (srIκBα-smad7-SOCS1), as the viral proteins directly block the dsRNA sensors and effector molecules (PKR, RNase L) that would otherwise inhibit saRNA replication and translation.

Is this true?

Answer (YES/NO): NO